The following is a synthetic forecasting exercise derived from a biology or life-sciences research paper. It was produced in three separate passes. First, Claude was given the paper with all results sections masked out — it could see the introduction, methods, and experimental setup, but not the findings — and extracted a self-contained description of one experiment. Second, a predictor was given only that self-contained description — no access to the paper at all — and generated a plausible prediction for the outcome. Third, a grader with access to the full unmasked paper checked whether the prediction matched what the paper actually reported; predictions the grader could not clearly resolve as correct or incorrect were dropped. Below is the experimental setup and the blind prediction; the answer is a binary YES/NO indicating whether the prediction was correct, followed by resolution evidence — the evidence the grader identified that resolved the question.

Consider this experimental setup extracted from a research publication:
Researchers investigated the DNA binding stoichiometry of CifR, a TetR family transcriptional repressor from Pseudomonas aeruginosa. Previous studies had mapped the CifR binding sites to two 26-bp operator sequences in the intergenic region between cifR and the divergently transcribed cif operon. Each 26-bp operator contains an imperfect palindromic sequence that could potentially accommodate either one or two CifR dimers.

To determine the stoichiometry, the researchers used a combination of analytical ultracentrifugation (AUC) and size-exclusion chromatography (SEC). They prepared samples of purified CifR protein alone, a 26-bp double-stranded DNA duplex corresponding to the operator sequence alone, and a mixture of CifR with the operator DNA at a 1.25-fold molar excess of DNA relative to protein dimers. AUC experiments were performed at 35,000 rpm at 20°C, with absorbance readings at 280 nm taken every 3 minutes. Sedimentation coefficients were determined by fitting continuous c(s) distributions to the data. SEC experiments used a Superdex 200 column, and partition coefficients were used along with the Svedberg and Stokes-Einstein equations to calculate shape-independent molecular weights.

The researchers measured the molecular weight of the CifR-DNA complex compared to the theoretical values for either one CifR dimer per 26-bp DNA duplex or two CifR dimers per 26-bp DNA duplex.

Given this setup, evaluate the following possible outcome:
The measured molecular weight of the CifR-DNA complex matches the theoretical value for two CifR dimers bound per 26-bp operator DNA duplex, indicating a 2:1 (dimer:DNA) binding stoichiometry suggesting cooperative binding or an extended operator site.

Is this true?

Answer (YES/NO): NO